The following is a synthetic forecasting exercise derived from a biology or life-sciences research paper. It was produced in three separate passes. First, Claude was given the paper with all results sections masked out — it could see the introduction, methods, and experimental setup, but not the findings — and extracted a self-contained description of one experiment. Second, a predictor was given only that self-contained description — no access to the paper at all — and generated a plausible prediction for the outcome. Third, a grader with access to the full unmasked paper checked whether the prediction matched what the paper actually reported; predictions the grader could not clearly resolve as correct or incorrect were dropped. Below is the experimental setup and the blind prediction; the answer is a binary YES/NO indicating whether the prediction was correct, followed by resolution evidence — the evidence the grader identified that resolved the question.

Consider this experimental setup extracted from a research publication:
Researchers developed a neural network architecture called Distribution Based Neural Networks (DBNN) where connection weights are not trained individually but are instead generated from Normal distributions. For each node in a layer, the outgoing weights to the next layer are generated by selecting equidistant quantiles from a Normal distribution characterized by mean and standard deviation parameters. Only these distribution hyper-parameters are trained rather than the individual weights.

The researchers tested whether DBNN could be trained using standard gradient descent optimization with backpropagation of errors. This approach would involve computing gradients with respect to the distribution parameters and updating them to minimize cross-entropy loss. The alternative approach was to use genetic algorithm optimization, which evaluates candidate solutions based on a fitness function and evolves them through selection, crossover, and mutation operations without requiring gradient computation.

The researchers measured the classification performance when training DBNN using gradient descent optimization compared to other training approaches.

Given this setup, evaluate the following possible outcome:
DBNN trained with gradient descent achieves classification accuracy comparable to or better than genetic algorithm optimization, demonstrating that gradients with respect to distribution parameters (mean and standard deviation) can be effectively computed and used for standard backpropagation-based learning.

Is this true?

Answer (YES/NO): NO